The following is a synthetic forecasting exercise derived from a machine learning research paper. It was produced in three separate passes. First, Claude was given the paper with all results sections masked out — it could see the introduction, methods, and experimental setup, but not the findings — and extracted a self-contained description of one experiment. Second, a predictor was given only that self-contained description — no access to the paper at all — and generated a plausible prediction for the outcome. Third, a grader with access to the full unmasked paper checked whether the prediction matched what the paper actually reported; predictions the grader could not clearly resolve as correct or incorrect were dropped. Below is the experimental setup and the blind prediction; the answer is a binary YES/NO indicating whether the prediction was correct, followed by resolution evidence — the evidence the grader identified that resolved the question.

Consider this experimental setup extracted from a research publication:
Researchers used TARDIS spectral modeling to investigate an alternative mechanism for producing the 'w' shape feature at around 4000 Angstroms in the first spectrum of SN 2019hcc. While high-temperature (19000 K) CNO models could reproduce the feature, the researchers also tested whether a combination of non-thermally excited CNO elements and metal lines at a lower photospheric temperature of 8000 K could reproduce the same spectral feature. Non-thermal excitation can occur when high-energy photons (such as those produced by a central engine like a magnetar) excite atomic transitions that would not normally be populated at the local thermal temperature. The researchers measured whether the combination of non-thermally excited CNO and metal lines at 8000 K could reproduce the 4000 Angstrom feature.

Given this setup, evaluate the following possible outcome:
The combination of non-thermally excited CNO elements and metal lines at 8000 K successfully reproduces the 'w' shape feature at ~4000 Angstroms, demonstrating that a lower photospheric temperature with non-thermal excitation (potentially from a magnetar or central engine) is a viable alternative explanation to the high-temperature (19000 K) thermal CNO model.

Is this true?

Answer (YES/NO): NO